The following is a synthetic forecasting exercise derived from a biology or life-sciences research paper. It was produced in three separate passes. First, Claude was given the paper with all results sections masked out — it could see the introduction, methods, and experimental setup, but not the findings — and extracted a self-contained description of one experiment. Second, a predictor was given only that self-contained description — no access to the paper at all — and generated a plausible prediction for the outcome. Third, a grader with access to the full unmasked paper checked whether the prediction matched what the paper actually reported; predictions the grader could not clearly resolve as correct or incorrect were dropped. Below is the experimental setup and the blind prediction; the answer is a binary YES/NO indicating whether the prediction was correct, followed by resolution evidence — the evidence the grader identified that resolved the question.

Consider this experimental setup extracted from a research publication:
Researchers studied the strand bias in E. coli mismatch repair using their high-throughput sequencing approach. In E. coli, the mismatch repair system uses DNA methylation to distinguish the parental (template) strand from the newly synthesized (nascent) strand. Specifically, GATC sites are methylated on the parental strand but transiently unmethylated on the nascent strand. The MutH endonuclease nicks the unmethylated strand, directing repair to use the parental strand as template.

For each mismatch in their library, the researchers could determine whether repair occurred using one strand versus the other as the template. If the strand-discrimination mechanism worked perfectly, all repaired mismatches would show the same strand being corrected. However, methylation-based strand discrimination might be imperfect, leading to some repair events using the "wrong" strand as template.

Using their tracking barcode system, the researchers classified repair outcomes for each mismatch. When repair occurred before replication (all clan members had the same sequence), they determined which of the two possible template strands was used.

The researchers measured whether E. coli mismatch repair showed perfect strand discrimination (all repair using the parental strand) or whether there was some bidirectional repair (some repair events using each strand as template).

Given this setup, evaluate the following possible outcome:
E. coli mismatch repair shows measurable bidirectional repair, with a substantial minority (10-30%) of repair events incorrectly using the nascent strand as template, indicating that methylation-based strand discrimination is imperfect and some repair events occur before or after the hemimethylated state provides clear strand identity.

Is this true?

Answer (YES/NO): NO